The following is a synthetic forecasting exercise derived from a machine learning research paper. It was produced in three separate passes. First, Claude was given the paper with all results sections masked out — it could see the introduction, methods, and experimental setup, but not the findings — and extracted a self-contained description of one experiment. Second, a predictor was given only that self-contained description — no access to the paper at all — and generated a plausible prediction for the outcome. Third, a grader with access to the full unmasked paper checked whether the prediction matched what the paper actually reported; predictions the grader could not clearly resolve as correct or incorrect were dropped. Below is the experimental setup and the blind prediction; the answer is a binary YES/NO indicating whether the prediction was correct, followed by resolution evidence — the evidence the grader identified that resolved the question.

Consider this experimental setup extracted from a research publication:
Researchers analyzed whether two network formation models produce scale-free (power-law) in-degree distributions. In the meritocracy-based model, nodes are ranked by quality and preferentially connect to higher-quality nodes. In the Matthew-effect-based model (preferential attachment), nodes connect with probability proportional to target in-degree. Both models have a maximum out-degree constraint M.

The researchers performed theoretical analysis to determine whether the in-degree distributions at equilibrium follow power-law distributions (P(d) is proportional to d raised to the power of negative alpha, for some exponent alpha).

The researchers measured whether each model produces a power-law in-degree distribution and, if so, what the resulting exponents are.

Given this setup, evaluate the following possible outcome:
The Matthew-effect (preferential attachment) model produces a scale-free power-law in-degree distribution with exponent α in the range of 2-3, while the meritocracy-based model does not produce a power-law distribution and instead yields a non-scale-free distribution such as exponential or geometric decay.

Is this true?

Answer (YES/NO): NO